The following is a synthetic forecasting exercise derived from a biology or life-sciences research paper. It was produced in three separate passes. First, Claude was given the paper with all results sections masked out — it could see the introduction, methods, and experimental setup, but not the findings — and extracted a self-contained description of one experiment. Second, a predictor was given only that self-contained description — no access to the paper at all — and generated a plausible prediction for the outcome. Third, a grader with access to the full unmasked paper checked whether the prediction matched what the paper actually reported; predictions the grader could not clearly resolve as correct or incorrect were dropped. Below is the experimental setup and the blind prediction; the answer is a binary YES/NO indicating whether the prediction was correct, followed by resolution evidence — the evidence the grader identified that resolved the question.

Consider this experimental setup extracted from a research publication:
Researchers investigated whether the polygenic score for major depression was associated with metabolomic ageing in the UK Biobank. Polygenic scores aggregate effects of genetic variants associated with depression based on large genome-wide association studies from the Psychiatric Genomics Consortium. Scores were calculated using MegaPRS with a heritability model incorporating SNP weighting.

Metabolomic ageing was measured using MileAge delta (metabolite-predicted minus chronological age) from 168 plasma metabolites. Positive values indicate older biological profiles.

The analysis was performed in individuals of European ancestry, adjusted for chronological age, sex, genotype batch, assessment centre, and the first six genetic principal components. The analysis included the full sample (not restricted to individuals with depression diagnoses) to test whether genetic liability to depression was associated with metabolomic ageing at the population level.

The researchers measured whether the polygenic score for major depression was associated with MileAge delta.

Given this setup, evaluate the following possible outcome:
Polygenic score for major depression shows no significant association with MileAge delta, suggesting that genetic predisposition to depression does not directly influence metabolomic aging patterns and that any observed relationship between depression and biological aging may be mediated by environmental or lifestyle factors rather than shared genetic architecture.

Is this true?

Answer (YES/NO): NO